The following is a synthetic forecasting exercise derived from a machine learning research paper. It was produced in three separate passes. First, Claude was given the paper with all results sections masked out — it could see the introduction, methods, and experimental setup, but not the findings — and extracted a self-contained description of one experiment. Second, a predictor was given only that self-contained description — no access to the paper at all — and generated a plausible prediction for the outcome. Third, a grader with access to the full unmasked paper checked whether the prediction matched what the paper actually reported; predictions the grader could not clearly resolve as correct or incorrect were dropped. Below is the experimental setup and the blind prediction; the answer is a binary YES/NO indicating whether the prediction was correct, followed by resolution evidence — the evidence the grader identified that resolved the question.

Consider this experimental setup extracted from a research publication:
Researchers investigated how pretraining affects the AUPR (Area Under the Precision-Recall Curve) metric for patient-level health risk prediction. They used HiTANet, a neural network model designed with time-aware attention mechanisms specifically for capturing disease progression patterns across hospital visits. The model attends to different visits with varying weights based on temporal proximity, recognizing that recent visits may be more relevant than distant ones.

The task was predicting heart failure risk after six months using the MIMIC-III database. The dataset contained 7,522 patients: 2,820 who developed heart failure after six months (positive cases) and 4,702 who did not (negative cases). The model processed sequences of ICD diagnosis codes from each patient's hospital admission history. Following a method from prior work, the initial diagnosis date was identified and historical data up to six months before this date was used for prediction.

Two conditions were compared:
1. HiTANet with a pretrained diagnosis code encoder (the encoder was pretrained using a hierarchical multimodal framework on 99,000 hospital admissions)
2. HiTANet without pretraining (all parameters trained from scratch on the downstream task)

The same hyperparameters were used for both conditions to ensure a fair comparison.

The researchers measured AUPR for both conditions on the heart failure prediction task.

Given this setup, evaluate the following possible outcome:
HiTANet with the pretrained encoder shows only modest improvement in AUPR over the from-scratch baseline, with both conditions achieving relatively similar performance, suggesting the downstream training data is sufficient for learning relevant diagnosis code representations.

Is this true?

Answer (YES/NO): NO